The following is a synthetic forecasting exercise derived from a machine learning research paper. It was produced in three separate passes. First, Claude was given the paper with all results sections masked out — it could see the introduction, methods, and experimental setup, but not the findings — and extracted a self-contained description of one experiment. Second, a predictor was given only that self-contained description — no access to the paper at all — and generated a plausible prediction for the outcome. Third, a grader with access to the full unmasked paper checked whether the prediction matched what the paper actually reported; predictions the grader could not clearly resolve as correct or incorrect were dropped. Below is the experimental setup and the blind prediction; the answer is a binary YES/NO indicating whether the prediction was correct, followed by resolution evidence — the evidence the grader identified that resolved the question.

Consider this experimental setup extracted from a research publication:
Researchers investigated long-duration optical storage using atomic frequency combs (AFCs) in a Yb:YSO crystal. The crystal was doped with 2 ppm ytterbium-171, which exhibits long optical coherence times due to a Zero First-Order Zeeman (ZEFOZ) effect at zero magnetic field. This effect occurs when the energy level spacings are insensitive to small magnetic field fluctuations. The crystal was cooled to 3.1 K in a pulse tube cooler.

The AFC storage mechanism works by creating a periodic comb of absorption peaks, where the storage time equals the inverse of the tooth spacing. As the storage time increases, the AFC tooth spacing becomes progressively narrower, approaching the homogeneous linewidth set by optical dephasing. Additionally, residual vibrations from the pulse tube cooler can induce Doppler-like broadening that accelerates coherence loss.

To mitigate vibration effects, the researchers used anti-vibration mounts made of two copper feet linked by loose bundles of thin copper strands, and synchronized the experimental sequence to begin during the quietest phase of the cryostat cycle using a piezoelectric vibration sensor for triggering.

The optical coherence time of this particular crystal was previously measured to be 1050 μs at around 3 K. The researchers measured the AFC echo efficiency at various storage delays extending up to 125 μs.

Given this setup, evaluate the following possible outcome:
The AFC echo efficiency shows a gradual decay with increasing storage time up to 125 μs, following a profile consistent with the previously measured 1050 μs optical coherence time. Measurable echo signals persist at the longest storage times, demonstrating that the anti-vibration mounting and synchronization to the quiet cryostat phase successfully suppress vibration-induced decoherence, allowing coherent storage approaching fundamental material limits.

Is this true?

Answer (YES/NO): NO